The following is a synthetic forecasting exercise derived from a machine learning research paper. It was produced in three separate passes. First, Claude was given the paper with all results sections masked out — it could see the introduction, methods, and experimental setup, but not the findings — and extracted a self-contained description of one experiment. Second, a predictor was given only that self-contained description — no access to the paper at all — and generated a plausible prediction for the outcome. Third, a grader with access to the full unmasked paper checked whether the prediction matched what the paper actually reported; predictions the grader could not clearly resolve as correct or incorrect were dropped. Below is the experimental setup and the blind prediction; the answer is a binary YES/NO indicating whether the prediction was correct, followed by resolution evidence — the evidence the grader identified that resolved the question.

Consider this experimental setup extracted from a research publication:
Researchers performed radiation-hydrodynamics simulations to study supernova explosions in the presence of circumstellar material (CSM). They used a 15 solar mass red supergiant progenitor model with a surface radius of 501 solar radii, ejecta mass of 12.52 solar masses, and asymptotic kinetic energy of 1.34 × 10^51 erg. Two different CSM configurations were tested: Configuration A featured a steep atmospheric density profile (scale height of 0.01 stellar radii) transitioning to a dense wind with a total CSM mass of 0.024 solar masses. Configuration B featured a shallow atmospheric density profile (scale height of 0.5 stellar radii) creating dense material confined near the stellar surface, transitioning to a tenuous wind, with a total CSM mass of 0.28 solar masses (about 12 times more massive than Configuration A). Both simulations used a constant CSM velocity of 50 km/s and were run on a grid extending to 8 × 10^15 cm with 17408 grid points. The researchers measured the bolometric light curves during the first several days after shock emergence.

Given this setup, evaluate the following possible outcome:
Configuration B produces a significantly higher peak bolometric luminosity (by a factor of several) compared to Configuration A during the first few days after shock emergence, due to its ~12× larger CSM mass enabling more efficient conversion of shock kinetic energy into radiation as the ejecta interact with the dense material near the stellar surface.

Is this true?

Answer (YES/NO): NO